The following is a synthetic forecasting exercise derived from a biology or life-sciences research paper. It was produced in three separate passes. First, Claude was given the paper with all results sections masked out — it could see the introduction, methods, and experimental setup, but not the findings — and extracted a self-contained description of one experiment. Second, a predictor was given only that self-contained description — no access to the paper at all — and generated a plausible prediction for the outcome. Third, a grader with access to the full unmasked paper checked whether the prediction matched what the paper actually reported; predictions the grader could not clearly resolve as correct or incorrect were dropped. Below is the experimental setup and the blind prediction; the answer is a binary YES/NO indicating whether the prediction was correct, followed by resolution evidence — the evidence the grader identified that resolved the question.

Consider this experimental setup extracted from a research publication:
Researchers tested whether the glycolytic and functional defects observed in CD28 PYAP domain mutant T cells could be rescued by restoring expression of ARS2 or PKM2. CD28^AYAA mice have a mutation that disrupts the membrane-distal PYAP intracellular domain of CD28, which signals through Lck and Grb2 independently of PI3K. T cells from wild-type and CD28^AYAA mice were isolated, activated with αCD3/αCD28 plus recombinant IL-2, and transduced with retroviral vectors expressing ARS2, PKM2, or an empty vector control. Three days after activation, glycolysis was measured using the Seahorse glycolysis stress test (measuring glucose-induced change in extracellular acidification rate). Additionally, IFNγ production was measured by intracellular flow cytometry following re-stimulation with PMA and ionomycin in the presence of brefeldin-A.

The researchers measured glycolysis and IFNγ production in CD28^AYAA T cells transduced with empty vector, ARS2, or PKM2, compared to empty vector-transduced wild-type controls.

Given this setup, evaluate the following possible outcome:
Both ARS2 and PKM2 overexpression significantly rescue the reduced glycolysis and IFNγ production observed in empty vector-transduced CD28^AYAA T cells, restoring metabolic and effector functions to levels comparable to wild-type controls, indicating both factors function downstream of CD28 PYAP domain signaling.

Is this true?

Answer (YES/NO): YES